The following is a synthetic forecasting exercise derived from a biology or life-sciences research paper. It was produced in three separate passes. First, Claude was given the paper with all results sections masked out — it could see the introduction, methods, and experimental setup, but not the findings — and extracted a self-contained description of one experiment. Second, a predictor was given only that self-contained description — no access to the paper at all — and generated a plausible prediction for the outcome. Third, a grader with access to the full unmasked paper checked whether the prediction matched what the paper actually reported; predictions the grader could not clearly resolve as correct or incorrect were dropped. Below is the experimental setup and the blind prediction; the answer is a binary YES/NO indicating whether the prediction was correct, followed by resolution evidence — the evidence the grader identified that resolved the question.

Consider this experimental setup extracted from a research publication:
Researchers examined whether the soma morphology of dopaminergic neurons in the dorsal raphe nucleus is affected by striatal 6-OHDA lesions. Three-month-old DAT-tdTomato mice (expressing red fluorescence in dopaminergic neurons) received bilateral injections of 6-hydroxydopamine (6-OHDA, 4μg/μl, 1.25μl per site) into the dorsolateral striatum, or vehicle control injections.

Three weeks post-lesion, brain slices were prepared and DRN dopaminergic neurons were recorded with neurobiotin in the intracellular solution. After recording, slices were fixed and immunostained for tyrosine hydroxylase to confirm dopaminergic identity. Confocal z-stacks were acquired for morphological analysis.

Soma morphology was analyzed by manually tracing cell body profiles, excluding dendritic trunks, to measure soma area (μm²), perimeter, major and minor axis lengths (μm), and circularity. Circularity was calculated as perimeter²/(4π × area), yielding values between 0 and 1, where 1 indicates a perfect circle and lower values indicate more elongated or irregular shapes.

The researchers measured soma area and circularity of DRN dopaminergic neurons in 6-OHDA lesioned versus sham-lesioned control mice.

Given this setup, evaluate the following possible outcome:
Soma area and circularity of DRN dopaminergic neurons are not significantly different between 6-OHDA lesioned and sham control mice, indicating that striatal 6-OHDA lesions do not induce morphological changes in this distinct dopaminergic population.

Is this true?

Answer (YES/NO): NO